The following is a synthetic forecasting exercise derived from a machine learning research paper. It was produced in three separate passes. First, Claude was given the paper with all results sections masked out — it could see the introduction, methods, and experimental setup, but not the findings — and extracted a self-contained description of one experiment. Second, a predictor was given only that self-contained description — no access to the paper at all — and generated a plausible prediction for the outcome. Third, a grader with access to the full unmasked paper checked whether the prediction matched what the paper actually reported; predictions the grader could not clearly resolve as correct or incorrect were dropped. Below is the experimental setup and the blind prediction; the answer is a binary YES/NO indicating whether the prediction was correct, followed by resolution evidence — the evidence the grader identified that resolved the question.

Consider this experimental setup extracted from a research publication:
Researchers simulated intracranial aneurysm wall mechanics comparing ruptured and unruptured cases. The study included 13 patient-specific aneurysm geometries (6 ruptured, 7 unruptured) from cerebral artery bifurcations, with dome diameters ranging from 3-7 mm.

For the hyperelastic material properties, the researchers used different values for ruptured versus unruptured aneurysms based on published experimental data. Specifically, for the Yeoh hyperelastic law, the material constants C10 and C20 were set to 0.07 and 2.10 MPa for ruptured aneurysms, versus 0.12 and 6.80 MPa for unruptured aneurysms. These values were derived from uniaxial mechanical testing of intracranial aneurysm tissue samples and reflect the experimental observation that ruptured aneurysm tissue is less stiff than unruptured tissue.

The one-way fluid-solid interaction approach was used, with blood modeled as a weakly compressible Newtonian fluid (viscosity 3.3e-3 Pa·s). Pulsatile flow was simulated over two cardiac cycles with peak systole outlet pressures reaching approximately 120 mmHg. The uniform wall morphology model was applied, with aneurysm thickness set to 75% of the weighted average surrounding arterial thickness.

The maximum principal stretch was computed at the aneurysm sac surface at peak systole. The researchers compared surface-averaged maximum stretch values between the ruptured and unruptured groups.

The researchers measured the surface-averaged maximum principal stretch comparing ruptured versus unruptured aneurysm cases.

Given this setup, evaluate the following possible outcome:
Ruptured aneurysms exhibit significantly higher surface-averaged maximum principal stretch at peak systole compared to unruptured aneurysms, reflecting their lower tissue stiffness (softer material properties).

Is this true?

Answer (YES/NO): YES